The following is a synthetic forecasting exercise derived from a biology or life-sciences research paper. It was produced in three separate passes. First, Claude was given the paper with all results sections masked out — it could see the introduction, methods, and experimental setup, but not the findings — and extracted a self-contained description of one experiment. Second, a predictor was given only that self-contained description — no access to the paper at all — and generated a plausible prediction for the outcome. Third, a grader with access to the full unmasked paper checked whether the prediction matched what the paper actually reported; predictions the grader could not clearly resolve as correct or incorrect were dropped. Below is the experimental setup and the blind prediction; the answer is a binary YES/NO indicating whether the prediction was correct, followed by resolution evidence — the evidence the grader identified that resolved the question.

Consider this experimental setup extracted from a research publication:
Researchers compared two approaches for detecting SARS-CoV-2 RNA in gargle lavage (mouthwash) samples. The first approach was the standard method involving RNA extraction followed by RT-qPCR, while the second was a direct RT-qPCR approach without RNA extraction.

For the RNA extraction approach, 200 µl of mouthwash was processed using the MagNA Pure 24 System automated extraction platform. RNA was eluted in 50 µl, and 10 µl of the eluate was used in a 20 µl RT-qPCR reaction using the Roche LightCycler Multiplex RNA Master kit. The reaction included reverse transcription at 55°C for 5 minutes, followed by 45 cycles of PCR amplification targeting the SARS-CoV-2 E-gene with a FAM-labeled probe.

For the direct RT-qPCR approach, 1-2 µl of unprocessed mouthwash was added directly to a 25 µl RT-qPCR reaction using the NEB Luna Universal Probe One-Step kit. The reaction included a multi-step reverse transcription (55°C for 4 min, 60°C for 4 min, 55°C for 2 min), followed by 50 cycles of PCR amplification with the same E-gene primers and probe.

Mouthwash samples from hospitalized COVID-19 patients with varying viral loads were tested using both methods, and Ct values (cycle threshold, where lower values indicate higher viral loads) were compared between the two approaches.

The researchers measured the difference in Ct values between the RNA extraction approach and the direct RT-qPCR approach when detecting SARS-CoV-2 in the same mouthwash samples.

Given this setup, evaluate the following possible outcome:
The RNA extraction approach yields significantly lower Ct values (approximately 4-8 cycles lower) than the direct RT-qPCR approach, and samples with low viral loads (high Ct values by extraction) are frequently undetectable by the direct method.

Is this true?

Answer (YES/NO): NO